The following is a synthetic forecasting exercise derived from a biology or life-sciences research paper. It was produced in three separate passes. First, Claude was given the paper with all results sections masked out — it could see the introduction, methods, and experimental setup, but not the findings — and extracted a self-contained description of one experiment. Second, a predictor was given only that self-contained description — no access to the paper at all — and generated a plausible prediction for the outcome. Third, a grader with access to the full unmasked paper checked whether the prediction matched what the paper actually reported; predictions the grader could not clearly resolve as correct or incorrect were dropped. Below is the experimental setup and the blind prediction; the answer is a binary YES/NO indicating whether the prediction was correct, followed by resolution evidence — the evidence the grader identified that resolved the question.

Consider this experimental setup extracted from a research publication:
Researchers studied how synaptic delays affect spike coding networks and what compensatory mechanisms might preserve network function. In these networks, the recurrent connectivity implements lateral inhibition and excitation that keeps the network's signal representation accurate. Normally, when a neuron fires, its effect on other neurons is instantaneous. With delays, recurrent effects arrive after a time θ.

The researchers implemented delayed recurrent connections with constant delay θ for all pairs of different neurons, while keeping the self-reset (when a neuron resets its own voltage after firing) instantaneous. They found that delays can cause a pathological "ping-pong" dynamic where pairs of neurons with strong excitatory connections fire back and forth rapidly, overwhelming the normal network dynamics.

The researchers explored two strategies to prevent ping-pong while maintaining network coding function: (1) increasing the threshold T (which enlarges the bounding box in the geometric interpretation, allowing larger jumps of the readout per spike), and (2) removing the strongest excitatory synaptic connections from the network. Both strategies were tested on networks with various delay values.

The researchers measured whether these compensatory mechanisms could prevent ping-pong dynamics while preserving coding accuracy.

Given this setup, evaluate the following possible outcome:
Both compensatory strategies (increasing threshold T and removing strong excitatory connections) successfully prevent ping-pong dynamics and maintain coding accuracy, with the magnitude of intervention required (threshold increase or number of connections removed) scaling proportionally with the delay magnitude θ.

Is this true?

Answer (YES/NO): NO